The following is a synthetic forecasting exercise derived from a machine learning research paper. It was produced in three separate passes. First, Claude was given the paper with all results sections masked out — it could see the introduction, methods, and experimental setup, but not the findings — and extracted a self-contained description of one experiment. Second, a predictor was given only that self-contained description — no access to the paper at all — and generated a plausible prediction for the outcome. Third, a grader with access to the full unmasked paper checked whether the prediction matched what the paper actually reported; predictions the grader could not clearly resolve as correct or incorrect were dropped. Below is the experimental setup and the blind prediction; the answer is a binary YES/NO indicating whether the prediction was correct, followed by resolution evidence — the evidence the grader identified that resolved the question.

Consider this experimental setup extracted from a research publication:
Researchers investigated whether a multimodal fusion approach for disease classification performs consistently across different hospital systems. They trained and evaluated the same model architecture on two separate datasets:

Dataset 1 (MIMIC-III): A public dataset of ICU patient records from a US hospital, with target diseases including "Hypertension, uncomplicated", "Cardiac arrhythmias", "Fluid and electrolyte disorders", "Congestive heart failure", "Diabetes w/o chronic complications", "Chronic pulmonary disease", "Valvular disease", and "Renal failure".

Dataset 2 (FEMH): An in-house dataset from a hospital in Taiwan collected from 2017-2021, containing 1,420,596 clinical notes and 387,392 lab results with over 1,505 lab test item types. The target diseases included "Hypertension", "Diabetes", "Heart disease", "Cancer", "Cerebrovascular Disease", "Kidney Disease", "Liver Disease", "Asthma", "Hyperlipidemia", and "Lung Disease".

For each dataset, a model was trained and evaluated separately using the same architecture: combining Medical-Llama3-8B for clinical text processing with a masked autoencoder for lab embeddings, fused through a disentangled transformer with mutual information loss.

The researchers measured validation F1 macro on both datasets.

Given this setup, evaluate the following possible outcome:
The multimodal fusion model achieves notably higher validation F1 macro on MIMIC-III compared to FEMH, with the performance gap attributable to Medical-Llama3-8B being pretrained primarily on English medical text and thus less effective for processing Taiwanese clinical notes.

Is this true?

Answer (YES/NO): NO